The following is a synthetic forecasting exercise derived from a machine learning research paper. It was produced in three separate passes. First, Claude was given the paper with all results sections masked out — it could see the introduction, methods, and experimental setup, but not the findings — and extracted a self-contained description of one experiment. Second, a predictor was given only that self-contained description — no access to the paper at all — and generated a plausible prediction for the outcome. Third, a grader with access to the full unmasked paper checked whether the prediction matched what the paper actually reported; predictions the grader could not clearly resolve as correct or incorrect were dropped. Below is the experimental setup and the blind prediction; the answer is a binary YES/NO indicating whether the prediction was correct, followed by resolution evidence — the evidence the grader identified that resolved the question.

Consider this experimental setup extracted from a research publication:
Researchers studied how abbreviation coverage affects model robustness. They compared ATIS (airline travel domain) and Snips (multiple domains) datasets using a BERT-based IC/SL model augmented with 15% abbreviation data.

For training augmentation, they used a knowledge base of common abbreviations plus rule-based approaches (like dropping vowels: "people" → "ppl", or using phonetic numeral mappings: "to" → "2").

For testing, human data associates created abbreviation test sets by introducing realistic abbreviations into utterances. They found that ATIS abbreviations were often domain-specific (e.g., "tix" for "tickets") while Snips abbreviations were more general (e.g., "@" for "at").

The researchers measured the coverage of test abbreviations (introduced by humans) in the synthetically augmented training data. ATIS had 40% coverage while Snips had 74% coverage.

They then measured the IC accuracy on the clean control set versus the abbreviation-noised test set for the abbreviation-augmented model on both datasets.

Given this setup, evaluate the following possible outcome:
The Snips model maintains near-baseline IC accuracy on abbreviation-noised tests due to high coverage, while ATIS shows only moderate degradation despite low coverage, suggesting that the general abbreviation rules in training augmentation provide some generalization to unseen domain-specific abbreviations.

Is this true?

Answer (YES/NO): NO